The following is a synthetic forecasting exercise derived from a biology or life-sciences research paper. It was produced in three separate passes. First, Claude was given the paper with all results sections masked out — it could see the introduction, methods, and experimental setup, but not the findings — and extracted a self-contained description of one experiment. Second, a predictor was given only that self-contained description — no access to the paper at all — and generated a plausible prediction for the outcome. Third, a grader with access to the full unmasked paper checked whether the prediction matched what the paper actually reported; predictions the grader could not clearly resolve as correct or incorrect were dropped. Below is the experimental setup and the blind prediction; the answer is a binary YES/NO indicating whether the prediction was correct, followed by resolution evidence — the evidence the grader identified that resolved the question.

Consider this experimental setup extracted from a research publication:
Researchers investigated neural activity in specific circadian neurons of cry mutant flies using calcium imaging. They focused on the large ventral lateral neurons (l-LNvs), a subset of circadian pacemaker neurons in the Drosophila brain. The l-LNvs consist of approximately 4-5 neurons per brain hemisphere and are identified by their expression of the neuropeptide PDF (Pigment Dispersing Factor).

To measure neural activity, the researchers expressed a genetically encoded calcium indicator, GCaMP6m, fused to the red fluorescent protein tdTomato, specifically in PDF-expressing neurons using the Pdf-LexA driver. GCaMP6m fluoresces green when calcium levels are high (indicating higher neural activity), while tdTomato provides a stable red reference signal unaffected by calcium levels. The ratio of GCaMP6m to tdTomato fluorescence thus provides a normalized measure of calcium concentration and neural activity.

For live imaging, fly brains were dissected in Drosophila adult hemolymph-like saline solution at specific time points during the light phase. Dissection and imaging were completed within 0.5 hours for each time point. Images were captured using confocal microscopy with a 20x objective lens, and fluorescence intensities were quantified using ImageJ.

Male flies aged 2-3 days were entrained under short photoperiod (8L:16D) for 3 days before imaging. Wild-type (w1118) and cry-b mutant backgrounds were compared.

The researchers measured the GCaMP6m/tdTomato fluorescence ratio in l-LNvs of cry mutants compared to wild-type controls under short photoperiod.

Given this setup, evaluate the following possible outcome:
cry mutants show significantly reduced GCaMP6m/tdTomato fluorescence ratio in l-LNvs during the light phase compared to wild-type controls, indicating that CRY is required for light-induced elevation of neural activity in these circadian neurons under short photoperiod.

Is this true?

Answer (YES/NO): NO